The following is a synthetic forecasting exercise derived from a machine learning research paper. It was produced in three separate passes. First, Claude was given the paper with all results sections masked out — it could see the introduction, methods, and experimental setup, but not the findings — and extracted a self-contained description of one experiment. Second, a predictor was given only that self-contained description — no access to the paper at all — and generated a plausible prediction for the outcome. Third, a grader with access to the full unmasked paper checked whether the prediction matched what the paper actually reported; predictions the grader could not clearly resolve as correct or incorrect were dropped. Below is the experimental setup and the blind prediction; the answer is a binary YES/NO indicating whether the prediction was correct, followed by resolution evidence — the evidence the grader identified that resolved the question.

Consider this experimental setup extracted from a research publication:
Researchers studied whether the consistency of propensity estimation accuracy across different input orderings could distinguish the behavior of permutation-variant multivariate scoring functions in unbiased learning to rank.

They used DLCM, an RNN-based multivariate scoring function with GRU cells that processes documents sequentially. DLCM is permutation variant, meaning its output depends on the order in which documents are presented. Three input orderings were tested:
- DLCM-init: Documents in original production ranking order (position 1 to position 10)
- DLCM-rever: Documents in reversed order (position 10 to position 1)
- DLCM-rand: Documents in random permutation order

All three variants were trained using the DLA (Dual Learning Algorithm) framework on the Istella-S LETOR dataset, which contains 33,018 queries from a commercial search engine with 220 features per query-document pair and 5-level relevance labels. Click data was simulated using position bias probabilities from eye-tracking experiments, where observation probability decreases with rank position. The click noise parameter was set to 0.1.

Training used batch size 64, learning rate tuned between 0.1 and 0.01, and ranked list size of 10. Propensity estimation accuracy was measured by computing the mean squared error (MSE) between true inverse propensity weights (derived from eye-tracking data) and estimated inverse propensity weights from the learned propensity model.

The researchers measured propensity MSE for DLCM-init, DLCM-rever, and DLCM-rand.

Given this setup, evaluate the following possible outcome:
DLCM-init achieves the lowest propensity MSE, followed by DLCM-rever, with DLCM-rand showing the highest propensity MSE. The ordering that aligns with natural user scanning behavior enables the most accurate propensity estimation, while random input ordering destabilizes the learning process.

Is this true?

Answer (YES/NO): NO